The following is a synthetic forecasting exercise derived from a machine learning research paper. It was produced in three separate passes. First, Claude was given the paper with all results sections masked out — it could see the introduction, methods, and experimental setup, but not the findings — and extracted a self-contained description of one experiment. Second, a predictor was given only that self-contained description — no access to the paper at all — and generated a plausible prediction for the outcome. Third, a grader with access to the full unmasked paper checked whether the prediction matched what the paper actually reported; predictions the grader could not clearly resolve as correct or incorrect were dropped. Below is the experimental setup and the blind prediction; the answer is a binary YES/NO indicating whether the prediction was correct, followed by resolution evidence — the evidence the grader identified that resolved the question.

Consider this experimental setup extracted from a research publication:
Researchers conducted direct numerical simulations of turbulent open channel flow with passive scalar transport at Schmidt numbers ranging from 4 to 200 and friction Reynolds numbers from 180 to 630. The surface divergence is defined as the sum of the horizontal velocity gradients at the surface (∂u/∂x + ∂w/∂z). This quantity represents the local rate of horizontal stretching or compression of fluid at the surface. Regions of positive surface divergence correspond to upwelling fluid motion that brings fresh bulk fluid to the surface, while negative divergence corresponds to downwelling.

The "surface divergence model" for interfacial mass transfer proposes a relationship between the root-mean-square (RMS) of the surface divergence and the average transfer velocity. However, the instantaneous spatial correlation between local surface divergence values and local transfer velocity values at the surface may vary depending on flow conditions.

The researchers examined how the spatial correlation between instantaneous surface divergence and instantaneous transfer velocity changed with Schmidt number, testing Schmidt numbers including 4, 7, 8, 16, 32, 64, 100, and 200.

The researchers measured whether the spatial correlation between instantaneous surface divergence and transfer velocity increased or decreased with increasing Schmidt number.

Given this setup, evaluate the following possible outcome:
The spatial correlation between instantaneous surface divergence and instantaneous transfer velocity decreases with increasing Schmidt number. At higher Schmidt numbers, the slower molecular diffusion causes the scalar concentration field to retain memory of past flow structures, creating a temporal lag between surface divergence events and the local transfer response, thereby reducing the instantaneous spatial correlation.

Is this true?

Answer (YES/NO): YES